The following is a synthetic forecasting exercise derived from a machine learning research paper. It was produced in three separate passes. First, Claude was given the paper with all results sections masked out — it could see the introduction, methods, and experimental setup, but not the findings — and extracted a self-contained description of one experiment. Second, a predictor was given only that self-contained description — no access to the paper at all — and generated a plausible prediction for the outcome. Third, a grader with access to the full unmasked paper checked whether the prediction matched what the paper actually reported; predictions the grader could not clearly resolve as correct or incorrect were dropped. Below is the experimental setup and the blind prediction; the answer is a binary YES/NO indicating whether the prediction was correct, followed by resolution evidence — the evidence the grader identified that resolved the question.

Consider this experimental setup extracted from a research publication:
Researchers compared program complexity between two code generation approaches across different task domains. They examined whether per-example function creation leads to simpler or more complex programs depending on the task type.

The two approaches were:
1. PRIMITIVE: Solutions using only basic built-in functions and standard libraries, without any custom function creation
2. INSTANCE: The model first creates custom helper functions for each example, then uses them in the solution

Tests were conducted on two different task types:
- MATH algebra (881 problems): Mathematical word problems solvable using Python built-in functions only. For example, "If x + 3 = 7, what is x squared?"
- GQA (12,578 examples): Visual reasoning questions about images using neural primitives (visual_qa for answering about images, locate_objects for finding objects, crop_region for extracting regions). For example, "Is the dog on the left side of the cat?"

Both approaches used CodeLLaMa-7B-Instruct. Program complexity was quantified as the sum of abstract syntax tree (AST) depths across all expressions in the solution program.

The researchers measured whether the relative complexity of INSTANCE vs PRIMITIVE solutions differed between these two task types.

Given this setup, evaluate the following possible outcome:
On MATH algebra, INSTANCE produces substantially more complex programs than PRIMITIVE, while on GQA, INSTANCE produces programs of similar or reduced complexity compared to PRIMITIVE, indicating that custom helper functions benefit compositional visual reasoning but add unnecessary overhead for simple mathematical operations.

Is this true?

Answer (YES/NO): NO